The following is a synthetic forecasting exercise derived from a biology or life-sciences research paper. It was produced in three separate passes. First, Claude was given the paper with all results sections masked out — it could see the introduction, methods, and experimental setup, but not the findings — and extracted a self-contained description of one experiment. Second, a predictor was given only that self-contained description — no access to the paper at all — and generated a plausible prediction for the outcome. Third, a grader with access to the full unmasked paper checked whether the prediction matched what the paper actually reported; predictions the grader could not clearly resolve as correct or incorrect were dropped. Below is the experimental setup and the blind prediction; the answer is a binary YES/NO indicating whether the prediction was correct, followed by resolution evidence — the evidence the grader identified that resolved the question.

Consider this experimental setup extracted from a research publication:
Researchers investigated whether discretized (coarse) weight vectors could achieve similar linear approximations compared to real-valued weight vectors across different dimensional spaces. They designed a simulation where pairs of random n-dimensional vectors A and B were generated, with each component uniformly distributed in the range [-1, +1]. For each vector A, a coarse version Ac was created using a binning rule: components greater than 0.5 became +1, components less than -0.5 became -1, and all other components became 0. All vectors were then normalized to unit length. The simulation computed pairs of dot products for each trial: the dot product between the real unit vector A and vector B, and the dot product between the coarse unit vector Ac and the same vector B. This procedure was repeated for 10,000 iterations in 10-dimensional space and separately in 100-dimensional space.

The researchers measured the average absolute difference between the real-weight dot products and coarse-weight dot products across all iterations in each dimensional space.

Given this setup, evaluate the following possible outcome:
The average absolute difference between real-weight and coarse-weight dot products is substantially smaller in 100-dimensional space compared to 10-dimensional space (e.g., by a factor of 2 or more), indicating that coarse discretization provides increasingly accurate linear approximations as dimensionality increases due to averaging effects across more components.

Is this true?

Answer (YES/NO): YES